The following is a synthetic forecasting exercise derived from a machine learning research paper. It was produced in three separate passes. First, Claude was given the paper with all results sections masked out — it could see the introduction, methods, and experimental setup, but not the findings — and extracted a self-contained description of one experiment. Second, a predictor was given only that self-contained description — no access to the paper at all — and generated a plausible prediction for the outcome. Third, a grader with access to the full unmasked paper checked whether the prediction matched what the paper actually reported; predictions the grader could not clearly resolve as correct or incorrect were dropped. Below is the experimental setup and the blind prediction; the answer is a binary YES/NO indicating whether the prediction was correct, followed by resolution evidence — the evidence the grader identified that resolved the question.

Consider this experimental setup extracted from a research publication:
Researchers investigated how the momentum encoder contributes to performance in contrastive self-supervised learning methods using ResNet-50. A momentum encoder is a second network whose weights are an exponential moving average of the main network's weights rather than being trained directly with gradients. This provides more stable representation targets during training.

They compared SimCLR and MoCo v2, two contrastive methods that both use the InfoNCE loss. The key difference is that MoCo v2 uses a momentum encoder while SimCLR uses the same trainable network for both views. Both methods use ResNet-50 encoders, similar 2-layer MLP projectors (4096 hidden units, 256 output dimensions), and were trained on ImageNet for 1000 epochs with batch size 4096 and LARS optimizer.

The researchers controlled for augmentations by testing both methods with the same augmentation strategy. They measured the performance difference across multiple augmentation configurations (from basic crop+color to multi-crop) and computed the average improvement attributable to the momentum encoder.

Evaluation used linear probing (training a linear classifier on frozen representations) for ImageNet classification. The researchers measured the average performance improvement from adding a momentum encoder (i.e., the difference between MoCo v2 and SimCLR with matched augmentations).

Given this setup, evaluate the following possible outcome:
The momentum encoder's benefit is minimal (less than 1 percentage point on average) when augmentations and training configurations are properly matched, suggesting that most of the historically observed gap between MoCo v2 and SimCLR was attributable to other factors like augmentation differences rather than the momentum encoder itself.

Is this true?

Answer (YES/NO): NO